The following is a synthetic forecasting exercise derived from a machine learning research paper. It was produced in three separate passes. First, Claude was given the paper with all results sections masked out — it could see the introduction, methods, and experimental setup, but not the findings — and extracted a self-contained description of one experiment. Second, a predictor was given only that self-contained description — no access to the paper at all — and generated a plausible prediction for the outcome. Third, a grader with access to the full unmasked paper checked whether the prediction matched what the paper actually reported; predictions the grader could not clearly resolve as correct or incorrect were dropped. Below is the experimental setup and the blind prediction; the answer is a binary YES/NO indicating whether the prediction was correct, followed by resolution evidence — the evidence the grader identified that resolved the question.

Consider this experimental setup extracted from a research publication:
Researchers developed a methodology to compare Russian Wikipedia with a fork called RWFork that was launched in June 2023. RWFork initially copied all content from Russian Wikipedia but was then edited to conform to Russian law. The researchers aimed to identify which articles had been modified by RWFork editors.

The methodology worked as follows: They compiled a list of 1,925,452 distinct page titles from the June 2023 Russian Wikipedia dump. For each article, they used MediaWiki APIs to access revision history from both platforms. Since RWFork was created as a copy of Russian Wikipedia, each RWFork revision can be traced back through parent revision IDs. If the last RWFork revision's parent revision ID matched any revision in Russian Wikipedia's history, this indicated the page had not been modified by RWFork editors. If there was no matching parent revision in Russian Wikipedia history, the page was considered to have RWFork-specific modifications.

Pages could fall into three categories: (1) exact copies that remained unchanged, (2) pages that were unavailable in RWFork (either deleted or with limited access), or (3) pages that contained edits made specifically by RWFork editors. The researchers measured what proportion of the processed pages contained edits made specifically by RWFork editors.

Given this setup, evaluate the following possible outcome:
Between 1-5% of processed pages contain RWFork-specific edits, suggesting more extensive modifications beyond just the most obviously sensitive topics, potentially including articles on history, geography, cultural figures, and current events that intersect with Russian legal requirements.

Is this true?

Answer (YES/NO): YES